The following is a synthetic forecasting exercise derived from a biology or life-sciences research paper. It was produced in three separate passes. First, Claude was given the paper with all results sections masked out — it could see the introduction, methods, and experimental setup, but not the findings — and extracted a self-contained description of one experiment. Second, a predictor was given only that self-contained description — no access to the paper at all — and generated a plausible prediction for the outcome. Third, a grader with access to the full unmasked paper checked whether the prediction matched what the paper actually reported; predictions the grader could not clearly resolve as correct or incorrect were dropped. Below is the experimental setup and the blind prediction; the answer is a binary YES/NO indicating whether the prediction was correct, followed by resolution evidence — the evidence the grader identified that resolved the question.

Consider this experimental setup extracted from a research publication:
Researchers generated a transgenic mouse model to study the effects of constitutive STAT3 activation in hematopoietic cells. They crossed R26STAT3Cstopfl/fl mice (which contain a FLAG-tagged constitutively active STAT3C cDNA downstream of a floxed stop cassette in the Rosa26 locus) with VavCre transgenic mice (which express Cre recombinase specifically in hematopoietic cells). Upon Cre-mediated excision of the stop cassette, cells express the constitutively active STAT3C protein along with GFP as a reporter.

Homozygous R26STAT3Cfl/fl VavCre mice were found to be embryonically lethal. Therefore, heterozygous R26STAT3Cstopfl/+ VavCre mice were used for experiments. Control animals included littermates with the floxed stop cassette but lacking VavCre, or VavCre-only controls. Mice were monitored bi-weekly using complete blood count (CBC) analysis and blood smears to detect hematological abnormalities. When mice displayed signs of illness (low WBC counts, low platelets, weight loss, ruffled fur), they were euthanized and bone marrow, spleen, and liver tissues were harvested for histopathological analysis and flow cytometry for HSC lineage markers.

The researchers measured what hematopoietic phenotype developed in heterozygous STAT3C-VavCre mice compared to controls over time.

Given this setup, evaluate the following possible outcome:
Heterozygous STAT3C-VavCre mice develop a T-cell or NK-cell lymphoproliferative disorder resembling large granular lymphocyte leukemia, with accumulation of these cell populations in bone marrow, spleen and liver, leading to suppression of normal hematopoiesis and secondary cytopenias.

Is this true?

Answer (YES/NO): NO